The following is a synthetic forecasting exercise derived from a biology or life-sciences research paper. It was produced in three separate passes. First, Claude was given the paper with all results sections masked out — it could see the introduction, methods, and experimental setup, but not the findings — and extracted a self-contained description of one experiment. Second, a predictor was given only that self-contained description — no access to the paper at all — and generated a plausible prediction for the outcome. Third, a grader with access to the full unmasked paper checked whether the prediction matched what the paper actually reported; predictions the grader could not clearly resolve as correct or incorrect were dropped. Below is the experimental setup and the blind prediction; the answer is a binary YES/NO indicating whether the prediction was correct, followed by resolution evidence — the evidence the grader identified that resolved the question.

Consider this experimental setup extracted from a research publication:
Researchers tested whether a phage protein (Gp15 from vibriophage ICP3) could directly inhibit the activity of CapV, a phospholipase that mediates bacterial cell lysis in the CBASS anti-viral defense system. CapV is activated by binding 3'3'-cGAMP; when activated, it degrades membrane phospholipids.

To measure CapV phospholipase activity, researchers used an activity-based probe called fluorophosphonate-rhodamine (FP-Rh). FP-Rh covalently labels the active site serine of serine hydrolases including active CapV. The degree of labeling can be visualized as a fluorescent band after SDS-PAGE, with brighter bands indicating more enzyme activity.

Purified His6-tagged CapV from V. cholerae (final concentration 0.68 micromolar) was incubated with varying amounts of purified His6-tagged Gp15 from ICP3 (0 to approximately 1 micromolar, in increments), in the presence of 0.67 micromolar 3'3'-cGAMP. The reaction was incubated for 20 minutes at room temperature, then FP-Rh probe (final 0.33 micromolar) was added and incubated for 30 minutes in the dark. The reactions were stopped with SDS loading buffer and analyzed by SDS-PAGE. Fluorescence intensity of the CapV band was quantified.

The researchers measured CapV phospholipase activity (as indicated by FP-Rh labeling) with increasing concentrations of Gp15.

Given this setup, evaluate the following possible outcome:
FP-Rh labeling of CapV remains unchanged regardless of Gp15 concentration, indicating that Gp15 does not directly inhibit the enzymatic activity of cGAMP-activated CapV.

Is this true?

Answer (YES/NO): NO